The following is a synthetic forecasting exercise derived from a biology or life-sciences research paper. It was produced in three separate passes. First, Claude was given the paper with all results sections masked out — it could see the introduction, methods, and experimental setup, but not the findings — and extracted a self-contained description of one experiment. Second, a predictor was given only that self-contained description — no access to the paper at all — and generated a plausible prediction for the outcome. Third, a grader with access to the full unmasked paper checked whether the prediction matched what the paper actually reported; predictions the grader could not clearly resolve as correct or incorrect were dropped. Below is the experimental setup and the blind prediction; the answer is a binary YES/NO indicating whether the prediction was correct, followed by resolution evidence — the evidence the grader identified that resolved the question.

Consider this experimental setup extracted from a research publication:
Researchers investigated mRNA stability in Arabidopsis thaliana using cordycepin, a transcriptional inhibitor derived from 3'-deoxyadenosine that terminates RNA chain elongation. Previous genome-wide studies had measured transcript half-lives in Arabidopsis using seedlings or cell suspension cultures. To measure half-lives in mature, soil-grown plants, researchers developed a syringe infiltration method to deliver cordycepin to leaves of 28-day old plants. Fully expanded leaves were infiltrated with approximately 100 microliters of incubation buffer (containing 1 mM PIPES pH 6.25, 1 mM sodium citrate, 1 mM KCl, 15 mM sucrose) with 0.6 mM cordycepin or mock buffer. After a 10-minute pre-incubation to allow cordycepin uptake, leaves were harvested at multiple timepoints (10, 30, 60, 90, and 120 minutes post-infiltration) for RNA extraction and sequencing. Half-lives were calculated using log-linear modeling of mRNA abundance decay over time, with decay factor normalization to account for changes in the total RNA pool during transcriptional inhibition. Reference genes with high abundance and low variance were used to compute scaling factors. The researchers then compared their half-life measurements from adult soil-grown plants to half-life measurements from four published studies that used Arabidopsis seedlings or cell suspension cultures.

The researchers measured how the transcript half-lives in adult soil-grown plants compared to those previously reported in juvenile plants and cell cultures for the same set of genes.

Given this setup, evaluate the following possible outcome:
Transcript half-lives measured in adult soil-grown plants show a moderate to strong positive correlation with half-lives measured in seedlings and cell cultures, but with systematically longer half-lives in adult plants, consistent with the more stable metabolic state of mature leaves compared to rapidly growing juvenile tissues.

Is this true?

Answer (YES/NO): NO